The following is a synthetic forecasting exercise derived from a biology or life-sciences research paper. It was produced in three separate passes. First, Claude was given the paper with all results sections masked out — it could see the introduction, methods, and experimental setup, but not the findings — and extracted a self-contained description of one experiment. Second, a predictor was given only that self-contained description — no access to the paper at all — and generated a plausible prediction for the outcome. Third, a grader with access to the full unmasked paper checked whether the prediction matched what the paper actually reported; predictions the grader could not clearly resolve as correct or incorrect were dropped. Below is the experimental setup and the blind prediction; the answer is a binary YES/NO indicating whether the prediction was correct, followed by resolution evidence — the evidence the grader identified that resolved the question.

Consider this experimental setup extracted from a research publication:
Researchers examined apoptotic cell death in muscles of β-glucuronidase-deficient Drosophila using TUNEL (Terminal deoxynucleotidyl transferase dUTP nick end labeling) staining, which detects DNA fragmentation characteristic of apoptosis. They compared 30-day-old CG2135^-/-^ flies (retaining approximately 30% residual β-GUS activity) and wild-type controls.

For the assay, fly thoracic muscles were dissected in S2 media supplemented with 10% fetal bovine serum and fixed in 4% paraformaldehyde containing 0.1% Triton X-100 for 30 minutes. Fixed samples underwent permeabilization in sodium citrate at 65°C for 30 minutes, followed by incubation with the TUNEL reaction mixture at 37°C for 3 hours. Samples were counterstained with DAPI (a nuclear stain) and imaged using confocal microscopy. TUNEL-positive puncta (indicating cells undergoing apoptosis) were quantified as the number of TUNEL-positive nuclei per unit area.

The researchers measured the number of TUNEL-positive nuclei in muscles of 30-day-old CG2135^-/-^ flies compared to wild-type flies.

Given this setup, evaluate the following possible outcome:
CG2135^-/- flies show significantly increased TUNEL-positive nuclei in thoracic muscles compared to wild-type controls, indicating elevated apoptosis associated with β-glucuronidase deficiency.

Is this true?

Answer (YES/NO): YES